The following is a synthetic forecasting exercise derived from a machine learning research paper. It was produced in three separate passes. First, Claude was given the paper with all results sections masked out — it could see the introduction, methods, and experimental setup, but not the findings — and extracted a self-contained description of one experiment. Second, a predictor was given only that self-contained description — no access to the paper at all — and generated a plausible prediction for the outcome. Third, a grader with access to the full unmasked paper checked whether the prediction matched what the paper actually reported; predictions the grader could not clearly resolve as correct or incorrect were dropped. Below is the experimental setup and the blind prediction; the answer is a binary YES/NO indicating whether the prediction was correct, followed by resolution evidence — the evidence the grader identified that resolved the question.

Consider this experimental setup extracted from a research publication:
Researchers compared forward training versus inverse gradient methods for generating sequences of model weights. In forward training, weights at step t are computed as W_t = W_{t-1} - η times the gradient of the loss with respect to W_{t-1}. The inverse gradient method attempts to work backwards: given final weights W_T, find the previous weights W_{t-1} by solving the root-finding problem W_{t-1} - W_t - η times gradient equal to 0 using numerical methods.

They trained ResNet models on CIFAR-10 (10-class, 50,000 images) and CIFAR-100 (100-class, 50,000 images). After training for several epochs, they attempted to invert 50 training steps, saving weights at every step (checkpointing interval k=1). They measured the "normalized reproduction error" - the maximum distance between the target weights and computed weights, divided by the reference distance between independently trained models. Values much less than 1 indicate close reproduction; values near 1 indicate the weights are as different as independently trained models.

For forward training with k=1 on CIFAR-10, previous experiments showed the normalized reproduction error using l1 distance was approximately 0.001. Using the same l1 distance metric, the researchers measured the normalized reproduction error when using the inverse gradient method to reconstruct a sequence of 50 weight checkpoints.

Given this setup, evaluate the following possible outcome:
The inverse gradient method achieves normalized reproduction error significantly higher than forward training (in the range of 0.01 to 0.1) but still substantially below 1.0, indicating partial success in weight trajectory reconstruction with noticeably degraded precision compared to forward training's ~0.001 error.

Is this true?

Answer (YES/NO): YES